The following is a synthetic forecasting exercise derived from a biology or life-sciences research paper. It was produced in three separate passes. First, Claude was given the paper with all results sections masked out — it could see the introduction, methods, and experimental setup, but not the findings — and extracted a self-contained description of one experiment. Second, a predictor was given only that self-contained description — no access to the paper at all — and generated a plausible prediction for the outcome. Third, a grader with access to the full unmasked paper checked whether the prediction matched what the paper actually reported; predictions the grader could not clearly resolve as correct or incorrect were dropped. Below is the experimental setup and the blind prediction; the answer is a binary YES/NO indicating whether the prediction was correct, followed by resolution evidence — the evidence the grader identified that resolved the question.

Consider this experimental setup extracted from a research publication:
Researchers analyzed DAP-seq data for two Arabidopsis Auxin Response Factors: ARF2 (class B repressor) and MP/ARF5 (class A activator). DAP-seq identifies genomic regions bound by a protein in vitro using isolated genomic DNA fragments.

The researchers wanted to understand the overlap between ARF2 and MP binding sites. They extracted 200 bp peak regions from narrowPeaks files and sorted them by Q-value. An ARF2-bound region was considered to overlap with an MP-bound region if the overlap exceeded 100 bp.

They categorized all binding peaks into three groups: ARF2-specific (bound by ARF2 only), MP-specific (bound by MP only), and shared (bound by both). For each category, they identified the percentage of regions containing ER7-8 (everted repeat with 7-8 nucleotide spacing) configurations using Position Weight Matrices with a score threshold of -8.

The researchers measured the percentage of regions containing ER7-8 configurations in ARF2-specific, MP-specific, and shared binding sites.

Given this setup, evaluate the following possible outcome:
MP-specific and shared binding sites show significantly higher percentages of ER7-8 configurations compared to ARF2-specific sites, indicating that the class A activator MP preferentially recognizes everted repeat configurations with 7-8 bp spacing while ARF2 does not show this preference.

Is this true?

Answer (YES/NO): NO